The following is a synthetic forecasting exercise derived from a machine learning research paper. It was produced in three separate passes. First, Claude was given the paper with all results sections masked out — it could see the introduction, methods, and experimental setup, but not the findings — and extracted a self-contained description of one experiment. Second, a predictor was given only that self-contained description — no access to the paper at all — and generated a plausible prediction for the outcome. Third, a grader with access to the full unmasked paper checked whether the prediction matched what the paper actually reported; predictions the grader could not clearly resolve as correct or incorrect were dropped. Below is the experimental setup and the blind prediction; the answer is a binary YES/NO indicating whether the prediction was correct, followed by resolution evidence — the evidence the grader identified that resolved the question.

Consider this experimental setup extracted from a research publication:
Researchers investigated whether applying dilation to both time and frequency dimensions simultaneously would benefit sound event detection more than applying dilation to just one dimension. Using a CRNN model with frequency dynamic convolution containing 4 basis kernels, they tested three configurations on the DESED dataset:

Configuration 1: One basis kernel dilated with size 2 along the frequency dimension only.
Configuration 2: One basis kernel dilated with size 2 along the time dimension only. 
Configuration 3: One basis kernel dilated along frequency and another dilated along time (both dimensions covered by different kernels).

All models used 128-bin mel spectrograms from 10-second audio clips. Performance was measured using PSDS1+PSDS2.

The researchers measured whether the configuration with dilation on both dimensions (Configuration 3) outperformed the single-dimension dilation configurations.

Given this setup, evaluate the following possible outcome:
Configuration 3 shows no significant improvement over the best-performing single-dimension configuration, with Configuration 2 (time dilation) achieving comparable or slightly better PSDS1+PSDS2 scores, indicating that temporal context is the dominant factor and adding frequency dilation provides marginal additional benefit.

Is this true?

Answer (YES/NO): NO